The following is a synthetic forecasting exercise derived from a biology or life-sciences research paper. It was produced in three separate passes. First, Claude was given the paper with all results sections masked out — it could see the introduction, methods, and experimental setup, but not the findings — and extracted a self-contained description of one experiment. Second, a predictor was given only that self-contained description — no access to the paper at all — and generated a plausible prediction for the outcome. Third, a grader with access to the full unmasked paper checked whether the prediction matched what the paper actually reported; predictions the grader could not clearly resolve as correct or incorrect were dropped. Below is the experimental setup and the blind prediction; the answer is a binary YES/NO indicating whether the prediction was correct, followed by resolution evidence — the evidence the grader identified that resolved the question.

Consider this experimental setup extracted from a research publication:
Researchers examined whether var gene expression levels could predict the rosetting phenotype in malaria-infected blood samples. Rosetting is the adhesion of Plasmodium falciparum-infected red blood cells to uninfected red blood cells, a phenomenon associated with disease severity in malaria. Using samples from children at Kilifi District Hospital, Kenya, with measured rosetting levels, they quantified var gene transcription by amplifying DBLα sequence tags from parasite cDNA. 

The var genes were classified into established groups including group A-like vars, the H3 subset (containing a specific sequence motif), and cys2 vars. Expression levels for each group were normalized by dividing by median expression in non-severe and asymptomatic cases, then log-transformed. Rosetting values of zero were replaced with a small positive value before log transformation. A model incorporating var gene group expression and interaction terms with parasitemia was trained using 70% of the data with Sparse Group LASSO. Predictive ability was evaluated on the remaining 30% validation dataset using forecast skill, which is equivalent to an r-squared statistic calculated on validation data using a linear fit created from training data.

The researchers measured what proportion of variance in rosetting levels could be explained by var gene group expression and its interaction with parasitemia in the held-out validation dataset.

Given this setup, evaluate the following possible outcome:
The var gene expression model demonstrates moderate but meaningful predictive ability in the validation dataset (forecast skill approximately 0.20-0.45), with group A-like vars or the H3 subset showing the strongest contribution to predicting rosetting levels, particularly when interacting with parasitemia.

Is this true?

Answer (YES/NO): NO